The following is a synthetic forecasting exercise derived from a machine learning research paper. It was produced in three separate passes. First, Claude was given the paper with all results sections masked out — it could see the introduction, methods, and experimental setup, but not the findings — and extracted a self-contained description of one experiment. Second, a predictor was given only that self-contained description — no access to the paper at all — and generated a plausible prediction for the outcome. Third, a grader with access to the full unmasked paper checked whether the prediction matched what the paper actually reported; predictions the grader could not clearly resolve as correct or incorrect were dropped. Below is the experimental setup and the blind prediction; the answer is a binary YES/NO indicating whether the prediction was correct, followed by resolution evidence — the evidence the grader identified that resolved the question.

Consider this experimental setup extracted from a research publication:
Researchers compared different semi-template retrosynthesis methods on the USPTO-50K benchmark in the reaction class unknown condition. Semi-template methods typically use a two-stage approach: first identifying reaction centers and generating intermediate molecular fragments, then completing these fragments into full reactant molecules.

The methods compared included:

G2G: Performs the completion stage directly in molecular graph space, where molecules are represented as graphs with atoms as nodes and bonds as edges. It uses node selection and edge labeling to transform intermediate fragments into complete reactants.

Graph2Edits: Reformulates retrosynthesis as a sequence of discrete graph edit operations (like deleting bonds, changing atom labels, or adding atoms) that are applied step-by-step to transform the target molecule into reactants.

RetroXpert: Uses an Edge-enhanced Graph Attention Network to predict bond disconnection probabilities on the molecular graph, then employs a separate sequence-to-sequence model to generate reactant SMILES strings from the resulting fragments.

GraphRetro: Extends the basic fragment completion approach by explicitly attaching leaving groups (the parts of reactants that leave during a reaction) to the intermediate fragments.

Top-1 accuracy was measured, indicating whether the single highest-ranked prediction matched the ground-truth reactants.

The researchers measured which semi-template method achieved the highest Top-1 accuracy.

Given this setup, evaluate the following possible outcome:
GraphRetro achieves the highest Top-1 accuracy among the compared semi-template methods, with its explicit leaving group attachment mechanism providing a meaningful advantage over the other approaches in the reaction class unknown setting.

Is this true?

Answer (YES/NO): NO